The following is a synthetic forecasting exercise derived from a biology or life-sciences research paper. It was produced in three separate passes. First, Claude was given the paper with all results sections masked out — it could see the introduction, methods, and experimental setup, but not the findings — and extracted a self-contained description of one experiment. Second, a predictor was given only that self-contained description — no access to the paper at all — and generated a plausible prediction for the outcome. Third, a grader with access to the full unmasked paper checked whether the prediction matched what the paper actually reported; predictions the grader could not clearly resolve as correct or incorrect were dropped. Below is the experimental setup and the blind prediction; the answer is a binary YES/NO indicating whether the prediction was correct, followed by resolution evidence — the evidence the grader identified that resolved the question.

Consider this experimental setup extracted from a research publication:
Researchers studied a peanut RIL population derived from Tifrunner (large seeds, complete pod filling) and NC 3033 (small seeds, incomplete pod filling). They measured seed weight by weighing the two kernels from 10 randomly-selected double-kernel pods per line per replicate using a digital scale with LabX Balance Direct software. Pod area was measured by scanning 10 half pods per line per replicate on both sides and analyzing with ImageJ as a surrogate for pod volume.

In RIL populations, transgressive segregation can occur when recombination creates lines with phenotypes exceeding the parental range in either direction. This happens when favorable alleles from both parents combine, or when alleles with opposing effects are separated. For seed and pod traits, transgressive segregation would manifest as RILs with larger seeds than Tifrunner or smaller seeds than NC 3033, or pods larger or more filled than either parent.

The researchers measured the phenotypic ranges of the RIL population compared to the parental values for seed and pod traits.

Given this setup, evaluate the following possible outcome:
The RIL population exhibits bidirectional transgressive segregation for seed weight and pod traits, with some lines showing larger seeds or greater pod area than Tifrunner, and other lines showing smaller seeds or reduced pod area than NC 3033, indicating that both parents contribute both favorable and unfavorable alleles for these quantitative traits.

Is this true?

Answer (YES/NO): YES